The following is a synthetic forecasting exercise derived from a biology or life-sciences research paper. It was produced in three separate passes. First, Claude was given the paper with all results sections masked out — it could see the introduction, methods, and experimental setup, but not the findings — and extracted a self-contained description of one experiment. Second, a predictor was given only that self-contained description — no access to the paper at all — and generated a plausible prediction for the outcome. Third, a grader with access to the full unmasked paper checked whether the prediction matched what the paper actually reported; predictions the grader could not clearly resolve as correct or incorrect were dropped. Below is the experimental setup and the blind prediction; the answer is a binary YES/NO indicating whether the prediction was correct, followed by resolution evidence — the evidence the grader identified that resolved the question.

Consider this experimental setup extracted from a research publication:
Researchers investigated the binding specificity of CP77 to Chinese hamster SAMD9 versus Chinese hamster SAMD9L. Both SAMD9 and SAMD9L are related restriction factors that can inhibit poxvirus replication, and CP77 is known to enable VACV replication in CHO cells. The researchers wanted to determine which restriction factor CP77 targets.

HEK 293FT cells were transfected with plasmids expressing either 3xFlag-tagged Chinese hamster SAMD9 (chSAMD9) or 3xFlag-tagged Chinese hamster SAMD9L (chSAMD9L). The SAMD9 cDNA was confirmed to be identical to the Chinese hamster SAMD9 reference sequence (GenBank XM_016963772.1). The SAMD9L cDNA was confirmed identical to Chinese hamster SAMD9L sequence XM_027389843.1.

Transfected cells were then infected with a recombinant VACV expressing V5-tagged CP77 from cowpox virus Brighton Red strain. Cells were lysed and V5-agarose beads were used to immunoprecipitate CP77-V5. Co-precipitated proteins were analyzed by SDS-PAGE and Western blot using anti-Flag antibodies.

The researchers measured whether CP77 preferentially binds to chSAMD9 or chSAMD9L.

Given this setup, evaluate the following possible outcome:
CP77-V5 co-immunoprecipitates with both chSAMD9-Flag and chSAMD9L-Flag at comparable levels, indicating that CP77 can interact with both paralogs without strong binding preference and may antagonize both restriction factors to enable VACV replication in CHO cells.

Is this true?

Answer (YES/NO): NO